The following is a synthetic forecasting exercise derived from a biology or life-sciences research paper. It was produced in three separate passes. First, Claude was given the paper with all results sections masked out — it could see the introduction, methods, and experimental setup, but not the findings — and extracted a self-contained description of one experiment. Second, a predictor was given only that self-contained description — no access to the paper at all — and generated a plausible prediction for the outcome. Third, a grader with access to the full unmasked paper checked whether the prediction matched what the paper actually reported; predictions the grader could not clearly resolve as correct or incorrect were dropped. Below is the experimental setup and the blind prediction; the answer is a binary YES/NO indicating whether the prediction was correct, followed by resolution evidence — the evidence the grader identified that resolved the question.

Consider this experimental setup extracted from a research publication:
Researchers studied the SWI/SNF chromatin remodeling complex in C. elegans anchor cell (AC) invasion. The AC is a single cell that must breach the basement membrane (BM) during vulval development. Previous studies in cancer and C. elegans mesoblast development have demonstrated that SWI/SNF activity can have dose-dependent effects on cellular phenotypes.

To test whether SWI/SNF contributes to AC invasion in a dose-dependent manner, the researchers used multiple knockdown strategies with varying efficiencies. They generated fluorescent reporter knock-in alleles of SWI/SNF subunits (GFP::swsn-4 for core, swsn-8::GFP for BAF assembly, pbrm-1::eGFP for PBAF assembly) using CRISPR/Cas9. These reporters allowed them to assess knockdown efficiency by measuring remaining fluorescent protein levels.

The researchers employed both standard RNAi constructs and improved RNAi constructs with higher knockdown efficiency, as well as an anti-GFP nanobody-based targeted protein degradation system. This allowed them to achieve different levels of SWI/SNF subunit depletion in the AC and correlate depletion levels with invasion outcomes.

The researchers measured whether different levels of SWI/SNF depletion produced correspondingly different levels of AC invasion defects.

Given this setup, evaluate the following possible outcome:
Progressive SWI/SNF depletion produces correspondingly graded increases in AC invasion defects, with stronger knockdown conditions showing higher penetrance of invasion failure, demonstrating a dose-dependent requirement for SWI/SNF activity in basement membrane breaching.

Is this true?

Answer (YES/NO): YES